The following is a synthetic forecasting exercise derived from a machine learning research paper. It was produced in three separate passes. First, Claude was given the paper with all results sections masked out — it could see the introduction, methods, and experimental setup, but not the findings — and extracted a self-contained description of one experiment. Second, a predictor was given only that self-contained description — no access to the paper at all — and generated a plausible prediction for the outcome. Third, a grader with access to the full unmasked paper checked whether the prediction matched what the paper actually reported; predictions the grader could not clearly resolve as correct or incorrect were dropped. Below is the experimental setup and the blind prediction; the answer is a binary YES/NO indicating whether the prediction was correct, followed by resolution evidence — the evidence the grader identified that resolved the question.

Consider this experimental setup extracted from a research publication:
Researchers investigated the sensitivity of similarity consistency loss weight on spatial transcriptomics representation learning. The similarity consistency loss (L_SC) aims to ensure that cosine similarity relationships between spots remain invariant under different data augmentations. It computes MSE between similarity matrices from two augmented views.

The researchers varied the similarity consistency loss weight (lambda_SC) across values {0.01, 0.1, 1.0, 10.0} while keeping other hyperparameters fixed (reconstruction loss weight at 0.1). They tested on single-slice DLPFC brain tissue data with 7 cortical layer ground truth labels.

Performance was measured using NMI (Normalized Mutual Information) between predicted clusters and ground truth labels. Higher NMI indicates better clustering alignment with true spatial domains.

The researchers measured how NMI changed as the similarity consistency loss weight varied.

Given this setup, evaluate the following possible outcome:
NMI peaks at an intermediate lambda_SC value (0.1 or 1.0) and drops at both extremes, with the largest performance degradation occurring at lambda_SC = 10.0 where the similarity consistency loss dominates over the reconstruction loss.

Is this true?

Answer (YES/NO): NO